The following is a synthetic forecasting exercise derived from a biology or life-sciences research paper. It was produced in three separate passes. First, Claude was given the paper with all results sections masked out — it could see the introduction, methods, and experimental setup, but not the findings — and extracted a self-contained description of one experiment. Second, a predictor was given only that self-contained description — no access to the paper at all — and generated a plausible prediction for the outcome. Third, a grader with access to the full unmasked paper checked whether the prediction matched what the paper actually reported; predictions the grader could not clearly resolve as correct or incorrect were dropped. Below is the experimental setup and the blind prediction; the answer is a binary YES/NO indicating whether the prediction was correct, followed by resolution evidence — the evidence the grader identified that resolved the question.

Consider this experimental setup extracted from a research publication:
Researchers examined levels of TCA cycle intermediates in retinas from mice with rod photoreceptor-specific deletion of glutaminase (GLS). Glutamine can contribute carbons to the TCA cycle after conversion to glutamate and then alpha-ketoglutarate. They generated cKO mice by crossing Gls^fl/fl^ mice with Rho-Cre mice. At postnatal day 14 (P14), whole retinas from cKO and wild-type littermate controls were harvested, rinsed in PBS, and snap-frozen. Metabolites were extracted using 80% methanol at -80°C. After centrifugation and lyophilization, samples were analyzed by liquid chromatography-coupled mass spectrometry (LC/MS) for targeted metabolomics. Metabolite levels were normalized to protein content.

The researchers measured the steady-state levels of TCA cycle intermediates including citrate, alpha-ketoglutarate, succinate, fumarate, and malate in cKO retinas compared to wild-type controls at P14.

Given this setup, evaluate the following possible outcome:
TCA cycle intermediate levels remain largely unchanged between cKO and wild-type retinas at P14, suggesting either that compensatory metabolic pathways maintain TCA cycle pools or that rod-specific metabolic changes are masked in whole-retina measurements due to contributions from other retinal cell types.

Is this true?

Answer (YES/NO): YES